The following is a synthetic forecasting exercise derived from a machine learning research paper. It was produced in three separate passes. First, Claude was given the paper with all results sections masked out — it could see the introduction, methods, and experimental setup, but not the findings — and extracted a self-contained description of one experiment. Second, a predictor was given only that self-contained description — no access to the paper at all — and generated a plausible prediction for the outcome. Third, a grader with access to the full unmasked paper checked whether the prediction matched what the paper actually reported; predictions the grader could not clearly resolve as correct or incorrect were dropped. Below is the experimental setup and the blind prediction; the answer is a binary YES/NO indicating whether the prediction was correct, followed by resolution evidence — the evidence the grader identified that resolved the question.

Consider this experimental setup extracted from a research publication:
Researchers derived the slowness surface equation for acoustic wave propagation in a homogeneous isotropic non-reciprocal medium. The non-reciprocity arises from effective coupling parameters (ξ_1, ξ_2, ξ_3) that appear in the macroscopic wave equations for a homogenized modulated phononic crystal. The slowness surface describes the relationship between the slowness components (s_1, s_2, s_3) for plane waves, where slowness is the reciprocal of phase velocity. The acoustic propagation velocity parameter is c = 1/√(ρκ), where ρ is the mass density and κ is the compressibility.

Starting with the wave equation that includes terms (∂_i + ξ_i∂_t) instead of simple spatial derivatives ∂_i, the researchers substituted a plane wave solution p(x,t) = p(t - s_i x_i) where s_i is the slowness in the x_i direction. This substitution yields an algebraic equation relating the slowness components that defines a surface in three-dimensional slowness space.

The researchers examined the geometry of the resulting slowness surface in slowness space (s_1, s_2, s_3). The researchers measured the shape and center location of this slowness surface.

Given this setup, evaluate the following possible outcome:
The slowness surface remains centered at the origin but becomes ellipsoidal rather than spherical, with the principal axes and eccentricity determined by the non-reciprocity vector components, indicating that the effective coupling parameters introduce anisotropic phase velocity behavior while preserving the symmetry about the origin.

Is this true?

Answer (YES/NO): NO